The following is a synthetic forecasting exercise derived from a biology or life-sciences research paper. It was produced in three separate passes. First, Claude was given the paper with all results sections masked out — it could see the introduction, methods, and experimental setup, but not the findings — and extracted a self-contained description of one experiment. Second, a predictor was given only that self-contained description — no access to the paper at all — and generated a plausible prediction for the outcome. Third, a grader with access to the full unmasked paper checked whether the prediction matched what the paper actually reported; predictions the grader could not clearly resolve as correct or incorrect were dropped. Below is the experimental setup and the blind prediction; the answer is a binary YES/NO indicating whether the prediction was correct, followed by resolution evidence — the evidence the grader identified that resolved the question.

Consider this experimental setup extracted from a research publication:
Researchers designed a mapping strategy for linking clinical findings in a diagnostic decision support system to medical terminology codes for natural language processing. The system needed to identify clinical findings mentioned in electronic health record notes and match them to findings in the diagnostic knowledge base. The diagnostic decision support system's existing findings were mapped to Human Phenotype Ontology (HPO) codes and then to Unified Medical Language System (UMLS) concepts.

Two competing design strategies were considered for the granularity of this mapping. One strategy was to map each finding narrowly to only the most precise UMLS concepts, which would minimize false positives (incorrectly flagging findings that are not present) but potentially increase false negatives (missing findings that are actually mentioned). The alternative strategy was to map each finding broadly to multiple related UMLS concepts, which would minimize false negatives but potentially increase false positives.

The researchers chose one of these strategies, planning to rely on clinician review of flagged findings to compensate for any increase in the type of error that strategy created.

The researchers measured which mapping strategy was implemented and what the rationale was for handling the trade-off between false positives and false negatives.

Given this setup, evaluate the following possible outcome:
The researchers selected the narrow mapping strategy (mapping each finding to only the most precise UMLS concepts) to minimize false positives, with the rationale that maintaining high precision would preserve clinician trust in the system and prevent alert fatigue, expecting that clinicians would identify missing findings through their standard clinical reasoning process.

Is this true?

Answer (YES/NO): NO